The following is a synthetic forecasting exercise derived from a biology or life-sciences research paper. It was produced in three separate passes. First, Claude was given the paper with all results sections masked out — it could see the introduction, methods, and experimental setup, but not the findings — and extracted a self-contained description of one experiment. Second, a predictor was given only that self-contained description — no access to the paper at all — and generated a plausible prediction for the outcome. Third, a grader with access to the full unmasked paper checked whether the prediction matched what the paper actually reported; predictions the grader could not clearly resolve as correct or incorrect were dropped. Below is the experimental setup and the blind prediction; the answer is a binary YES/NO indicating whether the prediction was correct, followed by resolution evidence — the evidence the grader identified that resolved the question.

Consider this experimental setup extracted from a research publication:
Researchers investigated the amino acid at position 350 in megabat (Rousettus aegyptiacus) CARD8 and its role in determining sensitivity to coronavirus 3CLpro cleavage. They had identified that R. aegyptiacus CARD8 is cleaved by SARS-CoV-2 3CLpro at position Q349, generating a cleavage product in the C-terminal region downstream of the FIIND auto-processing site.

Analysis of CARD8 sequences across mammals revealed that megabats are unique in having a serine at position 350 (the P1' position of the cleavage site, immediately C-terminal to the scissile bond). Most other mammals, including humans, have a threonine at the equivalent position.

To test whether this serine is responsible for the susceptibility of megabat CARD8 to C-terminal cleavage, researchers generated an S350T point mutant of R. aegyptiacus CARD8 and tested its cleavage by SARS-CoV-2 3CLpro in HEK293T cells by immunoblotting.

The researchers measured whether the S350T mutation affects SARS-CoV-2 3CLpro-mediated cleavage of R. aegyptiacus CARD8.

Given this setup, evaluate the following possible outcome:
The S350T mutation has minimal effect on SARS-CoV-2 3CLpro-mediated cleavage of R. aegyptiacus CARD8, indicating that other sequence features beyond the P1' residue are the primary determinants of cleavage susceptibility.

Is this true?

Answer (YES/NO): NO